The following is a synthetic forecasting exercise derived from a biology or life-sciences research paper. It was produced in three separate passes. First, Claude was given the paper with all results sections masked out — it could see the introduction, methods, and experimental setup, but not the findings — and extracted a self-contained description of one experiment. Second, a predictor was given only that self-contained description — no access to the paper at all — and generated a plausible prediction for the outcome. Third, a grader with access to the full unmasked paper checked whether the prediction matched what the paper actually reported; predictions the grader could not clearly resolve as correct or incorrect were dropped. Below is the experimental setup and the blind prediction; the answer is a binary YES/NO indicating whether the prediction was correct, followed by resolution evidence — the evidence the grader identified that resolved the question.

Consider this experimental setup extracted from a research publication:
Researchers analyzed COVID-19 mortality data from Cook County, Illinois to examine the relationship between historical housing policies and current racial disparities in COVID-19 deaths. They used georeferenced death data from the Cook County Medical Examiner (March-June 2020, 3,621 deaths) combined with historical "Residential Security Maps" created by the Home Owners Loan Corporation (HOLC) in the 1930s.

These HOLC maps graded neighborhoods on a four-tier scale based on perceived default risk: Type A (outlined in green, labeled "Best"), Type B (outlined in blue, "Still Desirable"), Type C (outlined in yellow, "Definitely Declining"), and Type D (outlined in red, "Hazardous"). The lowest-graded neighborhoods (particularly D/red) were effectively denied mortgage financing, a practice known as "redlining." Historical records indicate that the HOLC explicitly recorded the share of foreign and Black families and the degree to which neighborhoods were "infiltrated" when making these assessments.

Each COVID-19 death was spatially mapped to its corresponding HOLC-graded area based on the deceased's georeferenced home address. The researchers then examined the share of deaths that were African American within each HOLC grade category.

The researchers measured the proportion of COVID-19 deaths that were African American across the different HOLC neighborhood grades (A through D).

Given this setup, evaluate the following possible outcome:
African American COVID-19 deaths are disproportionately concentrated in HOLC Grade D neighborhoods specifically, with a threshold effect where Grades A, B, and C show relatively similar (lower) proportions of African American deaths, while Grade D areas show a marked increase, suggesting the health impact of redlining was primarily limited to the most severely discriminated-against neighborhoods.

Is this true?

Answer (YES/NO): NO